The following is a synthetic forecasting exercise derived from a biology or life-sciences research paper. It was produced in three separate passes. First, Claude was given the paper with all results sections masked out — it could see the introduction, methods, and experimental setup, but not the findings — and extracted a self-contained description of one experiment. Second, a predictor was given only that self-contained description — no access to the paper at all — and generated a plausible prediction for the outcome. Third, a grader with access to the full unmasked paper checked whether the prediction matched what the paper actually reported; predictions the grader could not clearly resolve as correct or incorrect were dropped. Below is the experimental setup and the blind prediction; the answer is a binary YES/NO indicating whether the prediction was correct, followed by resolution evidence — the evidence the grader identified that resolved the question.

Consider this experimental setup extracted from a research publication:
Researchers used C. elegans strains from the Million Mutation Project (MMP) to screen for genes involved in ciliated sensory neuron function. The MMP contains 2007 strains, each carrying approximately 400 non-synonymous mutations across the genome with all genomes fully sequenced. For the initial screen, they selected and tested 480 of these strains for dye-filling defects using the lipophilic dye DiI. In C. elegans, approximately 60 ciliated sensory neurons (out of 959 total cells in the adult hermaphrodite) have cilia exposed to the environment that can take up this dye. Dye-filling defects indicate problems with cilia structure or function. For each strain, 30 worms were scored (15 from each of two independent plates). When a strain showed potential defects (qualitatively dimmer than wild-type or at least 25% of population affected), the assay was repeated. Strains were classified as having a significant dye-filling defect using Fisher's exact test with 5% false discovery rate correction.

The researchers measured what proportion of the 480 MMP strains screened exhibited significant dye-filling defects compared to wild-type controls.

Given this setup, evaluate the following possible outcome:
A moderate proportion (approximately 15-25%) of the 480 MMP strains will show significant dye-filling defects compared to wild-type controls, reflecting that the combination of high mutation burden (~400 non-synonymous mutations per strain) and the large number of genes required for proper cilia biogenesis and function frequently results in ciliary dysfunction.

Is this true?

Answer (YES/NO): NO